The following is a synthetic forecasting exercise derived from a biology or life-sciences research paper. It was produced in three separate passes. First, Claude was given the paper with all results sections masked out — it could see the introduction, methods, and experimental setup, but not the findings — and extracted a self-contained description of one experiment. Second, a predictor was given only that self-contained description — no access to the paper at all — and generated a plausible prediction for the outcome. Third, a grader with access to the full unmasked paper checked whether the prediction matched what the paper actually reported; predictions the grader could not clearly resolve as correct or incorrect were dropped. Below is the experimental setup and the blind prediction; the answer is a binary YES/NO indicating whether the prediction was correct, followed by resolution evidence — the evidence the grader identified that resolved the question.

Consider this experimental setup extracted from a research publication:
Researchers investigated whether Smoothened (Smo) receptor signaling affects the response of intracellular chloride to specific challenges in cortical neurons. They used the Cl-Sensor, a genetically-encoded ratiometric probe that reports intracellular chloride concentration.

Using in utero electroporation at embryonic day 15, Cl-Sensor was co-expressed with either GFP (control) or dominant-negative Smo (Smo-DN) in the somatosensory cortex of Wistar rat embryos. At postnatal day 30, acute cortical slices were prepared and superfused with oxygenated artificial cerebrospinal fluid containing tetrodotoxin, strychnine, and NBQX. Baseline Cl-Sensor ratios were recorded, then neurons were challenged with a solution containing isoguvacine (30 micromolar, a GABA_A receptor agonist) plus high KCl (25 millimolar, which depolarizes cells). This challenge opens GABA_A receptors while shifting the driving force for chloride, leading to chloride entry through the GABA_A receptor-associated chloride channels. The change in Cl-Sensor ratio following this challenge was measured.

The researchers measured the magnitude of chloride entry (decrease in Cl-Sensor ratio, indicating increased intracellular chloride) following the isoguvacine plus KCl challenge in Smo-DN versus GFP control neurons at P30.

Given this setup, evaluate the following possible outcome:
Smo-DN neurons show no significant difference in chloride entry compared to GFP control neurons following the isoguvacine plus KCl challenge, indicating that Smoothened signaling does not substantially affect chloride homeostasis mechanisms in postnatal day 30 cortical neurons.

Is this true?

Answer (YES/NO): NO